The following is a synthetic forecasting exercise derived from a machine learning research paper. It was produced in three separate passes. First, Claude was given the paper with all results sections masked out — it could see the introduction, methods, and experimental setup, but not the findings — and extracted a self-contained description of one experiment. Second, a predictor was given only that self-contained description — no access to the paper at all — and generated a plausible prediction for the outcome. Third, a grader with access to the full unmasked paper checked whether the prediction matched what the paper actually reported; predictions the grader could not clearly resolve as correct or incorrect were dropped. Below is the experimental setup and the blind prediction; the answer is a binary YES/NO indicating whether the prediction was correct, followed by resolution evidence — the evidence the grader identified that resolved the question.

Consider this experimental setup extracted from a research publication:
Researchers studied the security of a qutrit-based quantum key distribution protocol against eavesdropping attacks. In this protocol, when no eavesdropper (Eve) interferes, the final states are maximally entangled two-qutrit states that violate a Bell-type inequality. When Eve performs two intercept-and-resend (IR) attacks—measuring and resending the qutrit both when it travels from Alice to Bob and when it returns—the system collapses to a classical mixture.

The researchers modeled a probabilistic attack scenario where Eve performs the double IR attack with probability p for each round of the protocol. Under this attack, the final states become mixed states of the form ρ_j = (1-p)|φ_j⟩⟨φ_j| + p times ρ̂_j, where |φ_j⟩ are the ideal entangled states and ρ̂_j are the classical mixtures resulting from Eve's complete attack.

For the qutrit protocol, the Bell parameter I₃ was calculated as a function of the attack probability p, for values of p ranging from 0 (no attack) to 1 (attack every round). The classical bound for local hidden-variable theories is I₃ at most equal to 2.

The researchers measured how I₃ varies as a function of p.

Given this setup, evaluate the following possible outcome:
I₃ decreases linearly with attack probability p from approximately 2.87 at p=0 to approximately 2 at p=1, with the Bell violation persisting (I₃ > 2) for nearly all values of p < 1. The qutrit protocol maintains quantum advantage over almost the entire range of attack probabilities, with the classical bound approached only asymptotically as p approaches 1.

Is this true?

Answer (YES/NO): NO